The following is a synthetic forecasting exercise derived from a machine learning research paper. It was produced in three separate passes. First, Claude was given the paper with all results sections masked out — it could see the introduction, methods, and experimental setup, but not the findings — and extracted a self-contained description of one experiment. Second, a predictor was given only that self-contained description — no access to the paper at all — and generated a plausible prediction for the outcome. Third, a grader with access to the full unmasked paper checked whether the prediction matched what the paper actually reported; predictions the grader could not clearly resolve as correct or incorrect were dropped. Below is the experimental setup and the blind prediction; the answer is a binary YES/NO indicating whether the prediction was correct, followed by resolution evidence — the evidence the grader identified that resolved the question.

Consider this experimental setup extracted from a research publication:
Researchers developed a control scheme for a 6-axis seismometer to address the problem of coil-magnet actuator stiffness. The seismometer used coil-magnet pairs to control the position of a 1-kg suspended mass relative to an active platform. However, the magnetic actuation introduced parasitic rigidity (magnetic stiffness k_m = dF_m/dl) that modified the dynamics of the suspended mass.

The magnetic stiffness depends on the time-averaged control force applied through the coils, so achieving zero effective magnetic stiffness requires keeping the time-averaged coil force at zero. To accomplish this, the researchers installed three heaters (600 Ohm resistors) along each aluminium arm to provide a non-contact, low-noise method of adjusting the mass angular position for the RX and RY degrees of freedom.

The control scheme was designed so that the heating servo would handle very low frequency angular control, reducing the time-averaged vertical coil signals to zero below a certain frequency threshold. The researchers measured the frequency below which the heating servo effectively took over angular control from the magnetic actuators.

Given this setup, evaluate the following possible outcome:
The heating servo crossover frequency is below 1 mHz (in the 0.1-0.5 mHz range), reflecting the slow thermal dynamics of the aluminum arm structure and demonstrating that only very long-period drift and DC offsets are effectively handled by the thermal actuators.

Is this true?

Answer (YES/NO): YES